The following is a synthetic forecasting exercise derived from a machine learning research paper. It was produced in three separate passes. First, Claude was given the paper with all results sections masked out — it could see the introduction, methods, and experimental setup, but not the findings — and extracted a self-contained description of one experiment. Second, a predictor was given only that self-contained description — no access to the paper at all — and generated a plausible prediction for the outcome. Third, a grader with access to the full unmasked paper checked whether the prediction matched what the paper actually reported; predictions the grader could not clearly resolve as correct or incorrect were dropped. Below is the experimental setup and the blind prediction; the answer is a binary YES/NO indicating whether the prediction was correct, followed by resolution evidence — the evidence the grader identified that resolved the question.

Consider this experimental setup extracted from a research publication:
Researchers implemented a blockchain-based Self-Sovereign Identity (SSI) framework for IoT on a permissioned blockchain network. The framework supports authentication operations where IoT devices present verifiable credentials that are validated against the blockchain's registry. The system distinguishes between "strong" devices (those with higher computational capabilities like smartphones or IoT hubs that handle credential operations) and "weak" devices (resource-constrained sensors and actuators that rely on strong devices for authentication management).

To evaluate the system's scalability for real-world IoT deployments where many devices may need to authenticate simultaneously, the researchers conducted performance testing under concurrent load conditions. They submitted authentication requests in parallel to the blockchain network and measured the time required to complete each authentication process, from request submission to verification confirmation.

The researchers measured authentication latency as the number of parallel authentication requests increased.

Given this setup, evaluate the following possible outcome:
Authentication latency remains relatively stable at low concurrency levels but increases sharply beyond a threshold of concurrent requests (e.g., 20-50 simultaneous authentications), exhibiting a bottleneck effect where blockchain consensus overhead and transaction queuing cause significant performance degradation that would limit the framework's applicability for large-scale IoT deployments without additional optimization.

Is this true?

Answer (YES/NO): NO